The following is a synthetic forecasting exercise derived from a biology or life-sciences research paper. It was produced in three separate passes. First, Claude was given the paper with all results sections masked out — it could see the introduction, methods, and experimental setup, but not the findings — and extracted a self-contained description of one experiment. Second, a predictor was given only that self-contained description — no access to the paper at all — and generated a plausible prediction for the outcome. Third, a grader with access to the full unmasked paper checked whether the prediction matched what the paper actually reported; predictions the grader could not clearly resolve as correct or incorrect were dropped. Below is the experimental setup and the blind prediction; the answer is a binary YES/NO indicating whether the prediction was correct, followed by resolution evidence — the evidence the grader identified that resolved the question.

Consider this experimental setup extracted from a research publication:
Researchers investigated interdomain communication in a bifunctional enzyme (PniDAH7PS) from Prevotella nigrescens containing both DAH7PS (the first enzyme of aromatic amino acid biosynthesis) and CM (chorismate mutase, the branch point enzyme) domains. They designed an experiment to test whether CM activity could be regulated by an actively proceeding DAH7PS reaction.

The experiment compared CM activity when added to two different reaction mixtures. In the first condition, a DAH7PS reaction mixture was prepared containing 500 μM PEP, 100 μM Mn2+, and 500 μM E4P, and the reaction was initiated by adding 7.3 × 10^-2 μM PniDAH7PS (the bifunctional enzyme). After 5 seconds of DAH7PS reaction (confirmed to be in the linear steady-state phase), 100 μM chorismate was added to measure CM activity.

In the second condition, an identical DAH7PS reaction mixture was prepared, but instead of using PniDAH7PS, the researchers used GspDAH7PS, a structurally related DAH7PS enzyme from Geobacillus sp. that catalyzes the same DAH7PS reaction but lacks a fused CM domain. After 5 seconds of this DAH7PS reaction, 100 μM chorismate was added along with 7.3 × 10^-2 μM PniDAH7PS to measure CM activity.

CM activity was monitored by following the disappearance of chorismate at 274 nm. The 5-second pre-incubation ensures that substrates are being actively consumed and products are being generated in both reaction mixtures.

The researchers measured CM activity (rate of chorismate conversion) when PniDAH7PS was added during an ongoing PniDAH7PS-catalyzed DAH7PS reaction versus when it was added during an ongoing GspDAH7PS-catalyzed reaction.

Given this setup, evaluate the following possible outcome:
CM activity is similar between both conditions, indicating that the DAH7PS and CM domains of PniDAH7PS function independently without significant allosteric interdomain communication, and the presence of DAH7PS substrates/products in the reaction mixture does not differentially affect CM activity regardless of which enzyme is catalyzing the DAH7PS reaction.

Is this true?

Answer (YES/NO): NO